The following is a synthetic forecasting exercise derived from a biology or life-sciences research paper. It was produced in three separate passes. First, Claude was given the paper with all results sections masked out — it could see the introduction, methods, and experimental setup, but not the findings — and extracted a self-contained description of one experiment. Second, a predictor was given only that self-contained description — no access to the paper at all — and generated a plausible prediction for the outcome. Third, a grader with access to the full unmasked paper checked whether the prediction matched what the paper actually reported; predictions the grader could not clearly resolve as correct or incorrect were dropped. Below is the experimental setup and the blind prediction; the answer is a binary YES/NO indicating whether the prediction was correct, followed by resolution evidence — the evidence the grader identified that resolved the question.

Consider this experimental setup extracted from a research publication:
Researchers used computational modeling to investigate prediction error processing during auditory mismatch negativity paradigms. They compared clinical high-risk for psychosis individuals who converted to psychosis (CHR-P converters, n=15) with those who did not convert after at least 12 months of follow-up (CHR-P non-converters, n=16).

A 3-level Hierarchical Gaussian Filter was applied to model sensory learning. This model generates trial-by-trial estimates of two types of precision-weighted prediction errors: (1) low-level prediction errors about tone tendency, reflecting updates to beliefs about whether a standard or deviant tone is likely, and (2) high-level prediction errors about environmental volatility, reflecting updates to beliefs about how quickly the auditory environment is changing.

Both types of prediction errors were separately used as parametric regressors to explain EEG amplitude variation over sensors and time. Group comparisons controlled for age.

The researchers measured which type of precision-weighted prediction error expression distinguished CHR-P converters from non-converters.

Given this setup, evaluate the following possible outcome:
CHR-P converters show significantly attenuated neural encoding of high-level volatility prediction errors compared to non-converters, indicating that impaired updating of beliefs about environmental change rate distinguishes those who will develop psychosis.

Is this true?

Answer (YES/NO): NO